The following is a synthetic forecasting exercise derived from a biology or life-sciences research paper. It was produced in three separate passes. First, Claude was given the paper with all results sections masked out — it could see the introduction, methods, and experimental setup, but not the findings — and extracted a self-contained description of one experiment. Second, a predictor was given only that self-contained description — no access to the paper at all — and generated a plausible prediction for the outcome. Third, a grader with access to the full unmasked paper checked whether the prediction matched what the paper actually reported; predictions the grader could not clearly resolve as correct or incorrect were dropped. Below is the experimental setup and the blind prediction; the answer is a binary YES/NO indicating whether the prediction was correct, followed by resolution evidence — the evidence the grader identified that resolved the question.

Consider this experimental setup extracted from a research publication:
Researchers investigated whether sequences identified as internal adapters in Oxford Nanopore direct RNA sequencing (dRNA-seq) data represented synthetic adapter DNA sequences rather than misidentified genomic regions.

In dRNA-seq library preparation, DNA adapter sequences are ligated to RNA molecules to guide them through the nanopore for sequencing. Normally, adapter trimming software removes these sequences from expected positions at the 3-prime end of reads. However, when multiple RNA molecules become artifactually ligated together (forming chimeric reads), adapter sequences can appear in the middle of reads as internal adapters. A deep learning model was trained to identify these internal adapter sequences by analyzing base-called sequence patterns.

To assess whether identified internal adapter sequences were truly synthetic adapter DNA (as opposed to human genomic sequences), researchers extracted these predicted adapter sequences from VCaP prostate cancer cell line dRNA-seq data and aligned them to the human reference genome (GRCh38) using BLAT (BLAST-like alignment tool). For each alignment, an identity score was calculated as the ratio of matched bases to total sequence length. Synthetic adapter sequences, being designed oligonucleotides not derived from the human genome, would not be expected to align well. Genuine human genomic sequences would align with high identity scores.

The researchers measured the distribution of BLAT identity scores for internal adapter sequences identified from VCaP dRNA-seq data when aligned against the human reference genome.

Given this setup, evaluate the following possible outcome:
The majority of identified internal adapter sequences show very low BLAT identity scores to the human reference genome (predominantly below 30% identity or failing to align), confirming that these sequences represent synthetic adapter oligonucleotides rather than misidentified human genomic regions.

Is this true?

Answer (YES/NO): YES